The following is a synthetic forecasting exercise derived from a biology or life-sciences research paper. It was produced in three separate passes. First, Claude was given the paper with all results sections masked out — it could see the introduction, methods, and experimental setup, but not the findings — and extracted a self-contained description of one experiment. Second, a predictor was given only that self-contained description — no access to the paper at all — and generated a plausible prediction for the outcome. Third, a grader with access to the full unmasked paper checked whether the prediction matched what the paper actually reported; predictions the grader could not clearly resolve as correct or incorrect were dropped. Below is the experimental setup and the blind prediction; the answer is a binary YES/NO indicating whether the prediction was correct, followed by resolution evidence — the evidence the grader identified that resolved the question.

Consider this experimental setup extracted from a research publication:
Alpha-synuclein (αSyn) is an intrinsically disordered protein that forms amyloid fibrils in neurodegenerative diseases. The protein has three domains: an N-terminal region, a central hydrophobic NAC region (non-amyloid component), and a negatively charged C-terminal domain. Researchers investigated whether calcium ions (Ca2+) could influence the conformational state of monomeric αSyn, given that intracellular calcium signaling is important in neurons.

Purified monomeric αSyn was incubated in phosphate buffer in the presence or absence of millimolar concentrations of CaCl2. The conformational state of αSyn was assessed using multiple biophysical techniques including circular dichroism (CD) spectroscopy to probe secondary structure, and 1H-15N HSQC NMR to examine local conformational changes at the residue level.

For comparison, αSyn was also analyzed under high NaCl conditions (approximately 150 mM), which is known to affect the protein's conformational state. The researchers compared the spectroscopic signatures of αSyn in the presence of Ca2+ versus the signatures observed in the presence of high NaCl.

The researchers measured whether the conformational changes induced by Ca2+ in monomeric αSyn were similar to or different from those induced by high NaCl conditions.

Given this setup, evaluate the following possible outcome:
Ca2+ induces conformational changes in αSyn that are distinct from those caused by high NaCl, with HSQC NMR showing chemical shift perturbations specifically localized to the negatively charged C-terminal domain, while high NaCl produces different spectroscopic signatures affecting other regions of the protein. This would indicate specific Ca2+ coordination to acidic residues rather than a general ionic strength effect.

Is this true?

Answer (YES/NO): NO